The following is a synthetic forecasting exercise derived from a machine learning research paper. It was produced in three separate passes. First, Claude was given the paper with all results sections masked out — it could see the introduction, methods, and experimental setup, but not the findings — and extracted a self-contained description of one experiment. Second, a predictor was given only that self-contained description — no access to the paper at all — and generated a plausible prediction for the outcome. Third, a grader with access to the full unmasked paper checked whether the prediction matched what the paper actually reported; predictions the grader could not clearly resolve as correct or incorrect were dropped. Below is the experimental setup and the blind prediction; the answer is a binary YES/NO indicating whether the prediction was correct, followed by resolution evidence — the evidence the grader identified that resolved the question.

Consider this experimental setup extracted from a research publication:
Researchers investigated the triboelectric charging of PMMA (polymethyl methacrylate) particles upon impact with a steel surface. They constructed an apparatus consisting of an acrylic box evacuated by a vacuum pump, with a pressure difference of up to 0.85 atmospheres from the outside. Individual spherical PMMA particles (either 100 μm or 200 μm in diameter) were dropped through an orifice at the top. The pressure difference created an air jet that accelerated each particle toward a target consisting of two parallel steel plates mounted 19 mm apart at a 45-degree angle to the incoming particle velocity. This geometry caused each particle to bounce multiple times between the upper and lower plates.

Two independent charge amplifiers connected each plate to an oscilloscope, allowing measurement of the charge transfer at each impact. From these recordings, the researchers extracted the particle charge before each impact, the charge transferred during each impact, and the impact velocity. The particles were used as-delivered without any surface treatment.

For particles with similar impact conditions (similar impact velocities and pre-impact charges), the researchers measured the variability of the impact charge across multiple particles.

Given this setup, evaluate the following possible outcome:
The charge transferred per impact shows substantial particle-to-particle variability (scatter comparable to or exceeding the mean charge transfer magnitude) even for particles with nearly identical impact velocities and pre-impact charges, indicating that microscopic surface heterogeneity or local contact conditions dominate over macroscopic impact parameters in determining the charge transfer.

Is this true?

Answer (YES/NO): YES